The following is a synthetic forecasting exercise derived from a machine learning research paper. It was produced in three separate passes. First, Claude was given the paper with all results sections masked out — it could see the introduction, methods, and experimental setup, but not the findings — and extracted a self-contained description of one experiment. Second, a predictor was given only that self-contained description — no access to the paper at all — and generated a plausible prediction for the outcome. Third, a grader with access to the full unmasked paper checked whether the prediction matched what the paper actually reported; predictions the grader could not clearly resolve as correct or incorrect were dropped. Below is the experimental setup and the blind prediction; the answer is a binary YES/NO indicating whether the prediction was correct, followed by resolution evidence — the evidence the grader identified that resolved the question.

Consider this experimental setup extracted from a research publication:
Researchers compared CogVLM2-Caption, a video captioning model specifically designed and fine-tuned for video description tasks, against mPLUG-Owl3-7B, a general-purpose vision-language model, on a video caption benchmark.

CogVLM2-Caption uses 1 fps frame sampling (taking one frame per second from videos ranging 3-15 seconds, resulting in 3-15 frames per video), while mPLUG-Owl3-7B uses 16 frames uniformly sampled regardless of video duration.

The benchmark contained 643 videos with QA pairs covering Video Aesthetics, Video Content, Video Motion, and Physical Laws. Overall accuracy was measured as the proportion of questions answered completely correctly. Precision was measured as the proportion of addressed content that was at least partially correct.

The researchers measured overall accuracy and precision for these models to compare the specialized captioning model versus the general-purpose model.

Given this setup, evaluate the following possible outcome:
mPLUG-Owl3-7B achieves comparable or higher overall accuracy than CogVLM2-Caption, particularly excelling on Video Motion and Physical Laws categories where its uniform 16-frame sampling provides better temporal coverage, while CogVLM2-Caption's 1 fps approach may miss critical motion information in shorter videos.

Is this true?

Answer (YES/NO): NO